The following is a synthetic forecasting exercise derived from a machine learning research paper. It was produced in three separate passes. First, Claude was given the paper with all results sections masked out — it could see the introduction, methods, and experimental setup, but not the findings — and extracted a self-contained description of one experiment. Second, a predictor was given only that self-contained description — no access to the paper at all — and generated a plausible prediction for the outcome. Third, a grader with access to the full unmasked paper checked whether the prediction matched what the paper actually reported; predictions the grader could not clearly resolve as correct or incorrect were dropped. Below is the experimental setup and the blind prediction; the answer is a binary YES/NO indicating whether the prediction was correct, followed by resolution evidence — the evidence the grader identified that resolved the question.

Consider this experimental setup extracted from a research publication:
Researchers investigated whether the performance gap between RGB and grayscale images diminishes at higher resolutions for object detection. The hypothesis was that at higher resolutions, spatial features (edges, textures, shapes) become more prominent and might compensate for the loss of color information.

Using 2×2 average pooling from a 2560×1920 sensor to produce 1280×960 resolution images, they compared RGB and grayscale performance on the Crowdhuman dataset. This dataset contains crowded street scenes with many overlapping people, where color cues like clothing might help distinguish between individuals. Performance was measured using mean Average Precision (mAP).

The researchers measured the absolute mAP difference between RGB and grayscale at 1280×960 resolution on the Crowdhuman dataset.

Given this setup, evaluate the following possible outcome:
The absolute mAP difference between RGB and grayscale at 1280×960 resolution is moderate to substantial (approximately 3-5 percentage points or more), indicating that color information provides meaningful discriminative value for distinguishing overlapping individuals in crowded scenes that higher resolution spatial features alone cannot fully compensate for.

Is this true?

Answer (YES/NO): NO